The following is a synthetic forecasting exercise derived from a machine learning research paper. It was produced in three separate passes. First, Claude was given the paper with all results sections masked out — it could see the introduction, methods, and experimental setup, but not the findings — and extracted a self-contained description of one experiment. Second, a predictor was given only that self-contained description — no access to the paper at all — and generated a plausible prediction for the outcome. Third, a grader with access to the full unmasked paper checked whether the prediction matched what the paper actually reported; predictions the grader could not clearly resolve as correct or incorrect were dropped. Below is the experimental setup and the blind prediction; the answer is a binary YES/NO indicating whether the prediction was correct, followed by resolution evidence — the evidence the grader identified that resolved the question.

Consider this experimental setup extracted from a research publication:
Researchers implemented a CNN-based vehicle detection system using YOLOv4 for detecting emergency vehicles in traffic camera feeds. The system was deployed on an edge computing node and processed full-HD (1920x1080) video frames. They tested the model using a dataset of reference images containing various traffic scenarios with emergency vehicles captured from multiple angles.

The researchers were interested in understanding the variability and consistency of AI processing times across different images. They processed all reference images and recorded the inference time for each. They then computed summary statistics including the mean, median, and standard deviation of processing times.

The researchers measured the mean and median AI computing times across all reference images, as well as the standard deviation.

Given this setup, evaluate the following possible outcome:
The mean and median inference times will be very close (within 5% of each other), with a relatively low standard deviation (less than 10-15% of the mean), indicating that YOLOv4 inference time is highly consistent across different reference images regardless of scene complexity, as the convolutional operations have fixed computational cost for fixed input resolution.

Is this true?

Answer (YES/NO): NO